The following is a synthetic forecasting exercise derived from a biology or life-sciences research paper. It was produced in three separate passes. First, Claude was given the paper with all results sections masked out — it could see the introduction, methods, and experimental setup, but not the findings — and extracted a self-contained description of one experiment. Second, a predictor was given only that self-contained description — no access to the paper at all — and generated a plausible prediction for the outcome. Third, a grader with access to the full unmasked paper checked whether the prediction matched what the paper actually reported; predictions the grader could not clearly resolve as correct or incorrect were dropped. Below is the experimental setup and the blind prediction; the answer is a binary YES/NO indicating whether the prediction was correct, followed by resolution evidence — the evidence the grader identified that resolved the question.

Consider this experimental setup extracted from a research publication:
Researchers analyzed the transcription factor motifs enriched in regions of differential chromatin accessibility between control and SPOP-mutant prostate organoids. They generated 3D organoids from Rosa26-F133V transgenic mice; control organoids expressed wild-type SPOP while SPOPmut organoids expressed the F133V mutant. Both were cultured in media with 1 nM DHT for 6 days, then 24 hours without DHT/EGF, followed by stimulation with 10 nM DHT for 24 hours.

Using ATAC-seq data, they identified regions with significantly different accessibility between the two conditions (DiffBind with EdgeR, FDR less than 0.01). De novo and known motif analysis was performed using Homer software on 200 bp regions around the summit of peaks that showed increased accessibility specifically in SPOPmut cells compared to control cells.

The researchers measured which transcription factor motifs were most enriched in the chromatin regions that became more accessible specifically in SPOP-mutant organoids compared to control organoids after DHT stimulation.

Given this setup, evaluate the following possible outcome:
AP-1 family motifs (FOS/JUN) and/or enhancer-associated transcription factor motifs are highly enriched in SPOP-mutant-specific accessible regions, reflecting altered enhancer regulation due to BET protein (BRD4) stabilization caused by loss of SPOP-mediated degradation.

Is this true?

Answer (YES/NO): NO